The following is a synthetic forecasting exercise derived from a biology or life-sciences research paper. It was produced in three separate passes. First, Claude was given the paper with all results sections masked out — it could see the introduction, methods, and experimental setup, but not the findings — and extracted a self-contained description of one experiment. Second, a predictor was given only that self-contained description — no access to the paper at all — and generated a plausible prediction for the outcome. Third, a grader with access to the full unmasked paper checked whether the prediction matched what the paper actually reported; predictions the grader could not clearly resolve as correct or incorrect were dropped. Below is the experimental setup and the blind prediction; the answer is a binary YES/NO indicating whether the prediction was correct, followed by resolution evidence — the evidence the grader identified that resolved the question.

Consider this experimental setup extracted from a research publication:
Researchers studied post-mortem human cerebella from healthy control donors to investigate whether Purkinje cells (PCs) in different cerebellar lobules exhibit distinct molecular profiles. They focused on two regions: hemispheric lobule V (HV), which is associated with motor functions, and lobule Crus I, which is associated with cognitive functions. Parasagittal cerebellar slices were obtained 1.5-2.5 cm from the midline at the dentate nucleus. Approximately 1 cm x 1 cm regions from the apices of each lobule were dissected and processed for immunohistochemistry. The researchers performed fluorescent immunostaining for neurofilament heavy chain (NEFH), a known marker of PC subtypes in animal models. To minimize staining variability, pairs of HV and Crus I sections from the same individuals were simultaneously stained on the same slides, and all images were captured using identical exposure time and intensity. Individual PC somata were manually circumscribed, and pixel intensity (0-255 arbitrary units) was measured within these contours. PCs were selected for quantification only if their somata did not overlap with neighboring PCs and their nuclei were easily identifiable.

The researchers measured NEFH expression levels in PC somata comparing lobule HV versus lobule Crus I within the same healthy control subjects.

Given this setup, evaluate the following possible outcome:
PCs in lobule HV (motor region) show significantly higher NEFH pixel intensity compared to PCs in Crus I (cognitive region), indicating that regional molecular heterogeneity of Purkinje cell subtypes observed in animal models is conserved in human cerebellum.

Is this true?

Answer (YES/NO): YES